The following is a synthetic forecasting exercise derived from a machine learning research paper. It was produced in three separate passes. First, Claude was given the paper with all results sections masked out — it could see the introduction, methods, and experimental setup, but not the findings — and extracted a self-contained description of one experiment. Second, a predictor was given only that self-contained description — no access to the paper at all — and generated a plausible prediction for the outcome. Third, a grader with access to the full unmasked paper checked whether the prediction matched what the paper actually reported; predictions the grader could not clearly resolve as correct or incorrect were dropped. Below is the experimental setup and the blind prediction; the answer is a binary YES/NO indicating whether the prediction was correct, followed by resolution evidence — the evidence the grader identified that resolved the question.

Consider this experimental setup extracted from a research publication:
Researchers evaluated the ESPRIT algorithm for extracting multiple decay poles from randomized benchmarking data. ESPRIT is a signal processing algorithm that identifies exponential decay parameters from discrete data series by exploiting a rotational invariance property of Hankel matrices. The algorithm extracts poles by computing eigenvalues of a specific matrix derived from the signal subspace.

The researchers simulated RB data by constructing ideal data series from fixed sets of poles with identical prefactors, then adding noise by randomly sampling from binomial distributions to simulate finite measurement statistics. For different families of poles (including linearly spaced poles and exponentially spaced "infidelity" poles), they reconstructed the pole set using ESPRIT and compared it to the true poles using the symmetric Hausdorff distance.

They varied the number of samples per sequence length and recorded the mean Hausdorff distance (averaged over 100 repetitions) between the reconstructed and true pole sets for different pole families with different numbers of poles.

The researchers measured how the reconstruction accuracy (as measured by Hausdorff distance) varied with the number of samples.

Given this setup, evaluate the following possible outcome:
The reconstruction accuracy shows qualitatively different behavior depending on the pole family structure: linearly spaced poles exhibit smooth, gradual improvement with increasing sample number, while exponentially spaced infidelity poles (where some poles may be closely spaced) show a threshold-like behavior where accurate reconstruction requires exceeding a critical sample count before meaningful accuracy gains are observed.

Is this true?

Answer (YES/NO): NO